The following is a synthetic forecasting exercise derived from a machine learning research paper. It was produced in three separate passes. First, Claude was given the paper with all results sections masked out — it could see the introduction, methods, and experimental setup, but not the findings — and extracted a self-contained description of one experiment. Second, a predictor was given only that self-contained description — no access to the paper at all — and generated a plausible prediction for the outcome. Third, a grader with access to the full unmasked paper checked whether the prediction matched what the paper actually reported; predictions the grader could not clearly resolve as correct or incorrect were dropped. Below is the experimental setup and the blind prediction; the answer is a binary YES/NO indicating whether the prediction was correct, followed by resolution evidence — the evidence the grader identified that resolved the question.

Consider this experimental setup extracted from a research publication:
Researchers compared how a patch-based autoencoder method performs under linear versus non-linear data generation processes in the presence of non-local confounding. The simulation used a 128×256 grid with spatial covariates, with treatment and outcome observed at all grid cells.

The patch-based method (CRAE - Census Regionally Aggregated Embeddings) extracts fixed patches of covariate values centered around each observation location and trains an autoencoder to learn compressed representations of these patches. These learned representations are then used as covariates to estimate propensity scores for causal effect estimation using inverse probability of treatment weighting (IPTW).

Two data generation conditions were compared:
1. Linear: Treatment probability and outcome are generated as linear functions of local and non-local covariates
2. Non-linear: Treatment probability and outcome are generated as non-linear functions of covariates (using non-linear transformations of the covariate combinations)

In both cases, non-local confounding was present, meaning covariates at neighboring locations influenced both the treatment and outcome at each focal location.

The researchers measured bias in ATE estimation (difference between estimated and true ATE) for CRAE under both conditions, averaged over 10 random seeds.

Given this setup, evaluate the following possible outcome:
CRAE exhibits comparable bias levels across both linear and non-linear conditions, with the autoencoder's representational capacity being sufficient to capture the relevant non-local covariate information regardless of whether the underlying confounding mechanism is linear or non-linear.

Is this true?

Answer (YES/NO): NO